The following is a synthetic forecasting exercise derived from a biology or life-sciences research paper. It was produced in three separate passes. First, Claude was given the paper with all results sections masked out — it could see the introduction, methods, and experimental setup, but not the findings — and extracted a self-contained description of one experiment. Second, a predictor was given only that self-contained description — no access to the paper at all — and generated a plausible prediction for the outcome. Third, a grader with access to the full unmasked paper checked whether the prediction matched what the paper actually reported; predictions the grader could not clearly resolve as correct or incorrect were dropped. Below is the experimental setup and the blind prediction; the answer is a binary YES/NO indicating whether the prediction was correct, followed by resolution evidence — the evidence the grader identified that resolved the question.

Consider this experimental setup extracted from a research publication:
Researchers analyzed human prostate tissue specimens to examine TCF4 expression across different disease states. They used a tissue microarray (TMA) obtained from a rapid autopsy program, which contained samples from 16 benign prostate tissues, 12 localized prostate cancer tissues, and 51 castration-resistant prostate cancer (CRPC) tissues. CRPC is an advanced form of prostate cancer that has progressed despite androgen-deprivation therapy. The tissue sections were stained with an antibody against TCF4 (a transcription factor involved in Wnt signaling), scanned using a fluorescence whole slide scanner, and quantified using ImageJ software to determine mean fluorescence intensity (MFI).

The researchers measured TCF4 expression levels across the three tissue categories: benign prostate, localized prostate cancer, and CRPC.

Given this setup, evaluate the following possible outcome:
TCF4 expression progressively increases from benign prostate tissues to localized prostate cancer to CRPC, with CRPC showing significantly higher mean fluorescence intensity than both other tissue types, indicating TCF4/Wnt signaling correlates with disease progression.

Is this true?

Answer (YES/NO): YES